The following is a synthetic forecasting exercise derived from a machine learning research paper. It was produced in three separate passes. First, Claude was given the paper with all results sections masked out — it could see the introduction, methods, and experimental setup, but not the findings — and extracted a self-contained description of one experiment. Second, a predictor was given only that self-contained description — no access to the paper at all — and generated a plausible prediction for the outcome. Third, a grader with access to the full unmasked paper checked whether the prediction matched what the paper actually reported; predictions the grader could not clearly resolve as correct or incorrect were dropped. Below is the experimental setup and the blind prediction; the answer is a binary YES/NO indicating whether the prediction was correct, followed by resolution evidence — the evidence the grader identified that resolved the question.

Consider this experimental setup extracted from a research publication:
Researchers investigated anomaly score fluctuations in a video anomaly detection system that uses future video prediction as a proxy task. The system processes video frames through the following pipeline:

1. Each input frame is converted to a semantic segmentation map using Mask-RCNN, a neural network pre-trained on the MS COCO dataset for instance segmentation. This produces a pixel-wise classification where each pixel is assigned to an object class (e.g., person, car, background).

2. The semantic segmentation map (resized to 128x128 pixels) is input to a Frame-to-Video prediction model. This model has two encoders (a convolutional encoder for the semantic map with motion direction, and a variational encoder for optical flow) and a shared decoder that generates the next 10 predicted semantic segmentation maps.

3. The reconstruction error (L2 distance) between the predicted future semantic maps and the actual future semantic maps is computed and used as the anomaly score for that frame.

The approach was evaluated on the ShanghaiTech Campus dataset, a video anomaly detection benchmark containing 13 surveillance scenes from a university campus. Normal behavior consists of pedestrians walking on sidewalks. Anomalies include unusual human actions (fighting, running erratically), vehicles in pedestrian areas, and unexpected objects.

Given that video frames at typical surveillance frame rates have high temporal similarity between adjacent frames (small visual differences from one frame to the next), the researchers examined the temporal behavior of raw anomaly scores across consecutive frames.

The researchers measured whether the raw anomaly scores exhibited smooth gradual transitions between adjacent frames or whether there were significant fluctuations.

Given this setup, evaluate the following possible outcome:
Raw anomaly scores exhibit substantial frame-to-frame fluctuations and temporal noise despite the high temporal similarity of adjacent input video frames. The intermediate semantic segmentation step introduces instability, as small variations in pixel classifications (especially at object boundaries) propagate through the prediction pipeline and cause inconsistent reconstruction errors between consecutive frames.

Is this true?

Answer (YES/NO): YES